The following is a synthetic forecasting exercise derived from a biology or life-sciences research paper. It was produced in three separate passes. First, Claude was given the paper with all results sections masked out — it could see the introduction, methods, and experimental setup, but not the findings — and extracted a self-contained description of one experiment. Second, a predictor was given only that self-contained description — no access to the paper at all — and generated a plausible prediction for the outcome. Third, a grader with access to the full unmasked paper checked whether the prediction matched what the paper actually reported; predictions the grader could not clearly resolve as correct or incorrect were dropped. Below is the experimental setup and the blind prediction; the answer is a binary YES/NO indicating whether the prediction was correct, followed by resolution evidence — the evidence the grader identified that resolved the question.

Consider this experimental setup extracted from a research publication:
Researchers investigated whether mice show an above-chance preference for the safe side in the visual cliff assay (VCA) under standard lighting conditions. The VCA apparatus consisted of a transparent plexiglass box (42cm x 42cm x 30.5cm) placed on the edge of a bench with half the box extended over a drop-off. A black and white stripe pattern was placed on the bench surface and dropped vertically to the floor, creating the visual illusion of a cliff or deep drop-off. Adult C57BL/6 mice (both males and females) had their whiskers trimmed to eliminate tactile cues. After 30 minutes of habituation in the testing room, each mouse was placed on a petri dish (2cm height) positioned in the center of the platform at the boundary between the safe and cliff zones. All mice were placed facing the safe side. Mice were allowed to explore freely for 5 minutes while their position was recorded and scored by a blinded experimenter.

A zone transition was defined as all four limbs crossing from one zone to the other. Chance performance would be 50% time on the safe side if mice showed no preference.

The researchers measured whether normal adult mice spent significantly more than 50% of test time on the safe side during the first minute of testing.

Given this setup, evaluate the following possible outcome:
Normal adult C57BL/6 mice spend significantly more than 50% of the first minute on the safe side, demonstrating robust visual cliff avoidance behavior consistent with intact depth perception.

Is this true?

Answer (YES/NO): YES